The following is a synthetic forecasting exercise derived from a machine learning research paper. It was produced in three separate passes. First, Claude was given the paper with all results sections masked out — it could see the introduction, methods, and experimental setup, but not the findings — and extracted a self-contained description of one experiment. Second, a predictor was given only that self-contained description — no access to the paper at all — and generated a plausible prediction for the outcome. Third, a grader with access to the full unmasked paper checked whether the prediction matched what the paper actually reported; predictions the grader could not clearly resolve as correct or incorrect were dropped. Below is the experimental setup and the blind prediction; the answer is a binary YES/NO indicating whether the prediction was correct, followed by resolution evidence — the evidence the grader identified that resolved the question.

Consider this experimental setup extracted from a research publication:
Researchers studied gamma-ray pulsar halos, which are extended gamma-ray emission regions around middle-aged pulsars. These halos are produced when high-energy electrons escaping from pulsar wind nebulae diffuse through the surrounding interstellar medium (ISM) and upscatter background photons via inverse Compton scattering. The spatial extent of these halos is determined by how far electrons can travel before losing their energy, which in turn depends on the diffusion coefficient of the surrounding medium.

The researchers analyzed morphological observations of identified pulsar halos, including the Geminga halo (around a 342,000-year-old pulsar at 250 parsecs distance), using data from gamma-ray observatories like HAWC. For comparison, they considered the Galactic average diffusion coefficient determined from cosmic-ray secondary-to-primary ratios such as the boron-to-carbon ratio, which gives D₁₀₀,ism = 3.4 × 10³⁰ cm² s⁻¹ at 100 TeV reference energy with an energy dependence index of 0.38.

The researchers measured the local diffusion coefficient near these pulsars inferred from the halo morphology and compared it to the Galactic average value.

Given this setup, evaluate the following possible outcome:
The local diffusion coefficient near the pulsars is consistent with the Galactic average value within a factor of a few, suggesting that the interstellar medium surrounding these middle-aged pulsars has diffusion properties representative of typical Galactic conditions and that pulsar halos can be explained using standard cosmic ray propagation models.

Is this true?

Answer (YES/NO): NO